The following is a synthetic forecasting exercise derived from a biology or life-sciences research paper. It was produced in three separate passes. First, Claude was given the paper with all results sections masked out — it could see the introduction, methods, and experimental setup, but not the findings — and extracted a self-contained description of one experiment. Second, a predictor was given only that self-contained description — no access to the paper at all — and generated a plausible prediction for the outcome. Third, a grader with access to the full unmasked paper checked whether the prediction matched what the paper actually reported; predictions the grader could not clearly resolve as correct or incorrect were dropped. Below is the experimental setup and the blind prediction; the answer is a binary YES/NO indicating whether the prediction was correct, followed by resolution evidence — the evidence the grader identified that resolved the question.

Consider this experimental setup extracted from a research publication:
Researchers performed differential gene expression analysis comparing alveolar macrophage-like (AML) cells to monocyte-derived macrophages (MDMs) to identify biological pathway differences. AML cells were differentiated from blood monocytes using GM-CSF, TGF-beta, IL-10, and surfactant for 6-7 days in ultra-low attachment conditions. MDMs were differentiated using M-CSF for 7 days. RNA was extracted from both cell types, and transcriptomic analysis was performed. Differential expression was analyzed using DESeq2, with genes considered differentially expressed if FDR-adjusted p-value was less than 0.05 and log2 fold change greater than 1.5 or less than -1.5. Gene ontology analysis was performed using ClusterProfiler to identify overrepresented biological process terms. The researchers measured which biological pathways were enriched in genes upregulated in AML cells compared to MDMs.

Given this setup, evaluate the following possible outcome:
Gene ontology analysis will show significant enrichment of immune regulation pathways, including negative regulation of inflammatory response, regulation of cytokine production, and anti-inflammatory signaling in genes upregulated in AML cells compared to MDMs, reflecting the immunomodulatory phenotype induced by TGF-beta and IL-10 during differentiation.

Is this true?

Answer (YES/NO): NO